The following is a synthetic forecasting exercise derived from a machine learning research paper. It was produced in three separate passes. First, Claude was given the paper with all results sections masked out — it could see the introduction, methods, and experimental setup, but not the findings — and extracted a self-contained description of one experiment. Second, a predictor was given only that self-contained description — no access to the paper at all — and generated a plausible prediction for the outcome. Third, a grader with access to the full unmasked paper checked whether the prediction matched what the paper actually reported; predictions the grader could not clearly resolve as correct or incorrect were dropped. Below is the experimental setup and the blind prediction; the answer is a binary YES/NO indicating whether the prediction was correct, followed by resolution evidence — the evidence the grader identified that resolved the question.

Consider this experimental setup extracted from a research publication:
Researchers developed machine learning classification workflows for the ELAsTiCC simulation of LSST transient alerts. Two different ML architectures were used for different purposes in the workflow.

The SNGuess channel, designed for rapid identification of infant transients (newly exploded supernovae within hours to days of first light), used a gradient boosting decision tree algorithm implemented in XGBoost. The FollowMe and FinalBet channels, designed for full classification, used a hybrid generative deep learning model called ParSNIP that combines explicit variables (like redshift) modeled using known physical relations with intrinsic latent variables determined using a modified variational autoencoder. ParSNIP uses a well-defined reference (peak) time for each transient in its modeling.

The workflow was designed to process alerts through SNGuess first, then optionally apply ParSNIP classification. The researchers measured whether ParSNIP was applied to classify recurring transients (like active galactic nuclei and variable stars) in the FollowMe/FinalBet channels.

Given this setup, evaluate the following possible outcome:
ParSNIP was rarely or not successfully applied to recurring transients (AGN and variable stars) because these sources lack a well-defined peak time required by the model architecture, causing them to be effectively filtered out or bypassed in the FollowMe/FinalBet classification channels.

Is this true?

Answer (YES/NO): YES